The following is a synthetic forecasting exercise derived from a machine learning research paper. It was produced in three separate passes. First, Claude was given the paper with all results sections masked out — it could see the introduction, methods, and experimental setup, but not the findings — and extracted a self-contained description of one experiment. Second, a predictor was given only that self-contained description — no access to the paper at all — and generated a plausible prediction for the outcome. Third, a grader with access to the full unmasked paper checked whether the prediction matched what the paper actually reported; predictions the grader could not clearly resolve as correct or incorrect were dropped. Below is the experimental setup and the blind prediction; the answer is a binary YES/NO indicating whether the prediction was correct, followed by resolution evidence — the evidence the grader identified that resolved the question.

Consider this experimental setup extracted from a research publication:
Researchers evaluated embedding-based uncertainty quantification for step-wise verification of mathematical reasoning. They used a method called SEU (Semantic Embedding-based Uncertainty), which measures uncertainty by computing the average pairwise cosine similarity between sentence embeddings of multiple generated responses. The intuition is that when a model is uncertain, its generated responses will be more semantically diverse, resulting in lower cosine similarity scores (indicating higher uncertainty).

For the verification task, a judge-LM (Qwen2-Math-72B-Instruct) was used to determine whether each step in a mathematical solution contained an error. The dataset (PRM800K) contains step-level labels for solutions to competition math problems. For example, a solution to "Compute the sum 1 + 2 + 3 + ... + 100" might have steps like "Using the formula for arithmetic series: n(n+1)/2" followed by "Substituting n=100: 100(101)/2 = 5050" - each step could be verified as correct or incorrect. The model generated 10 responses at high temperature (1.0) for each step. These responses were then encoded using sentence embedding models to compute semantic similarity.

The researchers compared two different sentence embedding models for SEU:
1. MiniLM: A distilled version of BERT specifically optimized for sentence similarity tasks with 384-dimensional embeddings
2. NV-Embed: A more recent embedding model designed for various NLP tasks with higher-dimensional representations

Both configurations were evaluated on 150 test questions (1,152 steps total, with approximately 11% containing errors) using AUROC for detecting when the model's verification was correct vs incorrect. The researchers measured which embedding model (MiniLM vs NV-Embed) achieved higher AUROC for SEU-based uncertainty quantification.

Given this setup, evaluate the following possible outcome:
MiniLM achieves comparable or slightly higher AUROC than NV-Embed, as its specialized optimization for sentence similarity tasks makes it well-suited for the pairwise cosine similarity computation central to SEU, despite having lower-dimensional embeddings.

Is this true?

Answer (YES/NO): YES